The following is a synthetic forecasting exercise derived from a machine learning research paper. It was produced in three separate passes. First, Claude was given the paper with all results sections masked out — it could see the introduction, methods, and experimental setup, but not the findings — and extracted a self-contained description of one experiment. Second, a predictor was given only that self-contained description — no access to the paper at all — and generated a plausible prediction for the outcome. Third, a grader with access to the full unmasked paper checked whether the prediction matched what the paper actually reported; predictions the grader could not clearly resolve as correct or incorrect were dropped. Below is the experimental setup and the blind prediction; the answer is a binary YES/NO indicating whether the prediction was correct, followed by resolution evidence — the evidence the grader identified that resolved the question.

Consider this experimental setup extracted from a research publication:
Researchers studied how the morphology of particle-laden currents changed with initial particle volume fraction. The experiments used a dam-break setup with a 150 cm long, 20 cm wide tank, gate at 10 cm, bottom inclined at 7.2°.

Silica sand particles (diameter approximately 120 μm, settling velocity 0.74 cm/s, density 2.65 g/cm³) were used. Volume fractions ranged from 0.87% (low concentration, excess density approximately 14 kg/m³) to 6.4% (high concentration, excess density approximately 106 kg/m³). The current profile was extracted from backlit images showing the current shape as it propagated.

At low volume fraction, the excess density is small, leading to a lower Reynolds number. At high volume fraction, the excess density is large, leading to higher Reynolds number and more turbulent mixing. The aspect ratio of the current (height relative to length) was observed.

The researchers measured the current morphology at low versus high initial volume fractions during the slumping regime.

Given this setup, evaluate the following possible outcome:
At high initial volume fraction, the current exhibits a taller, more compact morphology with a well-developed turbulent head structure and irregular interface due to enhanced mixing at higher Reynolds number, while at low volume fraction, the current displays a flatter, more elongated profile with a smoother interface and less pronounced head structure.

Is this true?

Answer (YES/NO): NO